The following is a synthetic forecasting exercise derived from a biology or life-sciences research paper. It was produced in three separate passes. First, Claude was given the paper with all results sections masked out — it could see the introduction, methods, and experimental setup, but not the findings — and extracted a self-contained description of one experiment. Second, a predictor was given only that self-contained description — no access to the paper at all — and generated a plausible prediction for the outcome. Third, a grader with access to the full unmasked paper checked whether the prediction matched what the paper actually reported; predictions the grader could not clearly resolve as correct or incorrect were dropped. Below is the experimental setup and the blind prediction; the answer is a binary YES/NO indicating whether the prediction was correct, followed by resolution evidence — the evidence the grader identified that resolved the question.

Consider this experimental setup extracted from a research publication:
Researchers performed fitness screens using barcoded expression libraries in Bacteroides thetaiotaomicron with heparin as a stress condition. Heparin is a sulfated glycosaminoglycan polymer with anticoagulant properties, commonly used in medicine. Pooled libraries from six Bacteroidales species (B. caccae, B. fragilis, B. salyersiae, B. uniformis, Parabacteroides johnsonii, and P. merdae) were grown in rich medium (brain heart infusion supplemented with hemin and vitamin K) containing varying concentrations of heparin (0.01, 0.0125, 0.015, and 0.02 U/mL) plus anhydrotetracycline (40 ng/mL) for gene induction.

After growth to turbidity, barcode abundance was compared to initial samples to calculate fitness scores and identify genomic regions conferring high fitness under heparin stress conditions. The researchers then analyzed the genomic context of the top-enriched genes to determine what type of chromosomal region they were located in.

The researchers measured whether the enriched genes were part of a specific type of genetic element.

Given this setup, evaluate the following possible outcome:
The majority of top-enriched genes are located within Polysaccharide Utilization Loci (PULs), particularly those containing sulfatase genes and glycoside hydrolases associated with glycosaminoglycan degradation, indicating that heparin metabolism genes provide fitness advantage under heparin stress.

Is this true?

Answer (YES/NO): NO